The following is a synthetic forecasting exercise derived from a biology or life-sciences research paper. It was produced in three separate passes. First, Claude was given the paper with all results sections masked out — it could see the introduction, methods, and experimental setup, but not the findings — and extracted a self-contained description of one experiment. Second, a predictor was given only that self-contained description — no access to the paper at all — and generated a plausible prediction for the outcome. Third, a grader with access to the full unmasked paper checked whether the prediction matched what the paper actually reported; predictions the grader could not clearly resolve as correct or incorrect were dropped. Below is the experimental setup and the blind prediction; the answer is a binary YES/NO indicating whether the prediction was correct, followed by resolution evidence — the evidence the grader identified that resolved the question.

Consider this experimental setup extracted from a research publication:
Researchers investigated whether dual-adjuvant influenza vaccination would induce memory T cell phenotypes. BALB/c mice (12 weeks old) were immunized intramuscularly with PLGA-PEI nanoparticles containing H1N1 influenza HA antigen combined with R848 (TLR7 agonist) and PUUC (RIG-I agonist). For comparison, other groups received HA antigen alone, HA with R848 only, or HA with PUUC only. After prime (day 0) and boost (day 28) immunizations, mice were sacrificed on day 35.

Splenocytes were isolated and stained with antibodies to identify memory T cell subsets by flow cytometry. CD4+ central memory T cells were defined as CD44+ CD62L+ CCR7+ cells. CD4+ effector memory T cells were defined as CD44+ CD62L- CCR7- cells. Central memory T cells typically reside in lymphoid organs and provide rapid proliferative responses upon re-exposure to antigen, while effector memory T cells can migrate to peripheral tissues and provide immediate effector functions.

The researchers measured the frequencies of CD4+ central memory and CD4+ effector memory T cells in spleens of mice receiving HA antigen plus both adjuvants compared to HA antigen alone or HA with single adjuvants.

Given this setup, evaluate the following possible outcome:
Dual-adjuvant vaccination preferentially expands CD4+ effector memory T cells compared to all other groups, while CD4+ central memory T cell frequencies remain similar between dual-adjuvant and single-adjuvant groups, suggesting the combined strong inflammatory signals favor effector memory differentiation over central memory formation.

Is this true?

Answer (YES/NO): NO